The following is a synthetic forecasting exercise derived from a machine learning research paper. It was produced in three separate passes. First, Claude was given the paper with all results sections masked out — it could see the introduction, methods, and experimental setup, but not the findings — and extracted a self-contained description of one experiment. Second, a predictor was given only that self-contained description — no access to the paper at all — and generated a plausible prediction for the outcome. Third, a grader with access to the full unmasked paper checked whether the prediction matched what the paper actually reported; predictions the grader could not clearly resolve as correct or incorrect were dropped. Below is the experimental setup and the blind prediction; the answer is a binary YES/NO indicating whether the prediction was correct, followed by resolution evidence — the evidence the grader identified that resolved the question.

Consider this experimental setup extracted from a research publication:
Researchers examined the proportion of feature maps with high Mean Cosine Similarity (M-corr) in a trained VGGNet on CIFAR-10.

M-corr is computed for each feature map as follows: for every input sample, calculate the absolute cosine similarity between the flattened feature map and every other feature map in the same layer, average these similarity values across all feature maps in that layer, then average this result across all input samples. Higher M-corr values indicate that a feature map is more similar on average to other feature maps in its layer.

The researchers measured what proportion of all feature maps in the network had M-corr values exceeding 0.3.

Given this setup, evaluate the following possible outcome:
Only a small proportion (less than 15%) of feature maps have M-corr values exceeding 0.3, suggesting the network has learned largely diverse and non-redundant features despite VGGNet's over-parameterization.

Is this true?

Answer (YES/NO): NO